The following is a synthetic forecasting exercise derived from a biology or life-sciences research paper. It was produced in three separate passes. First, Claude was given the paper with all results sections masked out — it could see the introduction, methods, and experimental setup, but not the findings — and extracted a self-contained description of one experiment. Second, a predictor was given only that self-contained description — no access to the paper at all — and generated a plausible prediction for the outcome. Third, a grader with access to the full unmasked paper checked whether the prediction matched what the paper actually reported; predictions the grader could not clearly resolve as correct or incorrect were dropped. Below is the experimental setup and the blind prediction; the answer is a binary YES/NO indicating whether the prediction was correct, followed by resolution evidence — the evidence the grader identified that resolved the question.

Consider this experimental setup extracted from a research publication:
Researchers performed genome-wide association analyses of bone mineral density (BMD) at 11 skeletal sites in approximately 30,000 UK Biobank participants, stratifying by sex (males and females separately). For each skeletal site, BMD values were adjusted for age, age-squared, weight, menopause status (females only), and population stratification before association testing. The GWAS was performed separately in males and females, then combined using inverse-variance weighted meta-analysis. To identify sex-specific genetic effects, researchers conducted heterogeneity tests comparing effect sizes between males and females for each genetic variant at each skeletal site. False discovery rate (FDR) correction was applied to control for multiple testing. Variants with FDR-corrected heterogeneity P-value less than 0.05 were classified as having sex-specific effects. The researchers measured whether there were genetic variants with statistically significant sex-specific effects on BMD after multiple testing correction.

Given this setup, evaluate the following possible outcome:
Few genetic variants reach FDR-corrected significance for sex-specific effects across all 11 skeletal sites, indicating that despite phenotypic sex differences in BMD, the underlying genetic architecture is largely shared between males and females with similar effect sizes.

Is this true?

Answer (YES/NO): YES